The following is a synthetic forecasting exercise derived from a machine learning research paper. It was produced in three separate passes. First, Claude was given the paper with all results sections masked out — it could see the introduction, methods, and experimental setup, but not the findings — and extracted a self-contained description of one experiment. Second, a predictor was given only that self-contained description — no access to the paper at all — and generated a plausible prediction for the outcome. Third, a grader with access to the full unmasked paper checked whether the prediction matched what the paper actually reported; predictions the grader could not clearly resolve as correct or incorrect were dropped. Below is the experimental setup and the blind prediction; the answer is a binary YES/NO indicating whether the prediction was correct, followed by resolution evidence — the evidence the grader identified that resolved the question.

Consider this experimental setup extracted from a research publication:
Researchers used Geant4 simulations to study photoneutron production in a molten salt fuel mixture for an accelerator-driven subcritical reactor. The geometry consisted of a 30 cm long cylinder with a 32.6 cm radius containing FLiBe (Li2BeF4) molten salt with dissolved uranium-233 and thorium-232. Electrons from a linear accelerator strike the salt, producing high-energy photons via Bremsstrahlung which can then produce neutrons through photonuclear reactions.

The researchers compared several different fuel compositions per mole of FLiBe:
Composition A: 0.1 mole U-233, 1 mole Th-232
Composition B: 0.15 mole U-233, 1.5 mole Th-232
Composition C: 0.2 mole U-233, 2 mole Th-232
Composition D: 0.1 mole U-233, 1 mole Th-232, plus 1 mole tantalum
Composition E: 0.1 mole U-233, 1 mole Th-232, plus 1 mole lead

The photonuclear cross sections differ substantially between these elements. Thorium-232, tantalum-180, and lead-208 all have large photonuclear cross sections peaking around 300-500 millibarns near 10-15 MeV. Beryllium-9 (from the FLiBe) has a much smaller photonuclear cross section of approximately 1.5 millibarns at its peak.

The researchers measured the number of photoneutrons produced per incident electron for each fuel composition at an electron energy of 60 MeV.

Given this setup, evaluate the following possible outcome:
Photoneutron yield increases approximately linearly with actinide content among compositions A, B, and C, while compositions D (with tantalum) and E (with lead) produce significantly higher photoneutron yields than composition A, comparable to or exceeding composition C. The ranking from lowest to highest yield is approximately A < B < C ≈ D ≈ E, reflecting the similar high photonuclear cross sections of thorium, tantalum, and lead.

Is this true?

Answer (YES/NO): NO